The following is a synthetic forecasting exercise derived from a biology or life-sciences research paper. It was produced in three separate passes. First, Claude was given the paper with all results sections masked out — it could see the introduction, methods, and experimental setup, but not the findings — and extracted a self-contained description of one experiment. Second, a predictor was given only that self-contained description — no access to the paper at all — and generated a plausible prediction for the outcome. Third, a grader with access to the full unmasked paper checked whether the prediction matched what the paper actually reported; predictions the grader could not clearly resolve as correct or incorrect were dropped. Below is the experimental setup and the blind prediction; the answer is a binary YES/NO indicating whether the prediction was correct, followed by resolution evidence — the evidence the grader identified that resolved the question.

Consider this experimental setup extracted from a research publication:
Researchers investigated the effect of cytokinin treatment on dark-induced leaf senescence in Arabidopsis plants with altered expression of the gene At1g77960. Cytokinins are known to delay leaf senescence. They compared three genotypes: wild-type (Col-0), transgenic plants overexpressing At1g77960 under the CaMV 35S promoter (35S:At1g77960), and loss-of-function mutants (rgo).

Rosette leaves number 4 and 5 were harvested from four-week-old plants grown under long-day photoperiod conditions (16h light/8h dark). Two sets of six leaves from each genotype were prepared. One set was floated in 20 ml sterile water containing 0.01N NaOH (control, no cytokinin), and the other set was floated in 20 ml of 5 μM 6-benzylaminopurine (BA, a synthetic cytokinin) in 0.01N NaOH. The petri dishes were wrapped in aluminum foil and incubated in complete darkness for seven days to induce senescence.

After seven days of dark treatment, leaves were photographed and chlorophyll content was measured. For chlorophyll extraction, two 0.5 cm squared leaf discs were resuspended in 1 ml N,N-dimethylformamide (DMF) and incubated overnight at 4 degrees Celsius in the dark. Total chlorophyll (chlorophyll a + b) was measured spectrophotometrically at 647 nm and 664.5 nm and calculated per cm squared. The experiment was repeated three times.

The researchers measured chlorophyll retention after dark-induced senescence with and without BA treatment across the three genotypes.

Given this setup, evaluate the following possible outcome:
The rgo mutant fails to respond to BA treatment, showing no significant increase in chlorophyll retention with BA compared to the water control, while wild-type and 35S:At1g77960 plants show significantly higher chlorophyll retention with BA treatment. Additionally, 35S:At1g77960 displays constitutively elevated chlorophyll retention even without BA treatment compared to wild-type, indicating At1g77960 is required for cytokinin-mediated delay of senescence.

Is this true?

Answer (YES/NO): NO